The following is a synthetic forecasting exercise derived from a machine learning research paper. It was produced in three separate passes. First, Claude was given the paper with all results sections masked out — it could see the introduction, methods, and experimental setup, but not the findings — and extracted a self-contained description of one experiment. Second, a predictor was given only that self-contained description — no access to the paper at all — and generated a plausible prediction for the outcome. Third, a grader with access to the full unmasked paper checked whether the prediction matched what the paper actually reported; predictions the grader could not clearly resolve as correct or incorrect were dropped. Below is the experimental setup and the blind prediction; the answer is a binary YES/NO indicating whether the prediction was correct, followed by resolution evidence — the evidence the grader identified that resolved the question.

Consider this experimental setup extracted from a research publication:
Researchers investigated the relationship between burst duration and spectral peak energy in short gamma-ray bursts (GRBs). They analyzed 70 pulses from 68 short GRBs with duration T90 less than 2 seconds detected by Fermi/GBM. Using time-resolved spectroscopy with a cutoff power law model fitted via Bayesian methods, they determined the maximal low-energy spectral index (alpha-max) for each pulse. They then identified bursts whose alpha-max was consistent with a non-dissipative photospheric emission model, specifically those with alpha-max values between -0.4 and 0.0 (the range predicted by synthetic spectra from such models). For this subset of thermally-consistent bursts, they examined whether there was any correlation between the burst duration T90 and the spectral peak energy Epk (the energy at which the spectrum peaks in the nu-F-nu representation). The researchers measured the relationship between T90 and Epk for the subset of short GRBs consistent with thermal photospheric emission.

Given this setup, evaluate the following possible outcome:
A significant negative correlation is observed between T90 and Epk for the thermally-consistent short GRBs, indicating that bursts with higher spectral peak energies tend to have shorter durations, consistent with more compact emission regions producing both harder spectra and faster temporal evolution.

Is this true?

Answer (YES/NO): YES